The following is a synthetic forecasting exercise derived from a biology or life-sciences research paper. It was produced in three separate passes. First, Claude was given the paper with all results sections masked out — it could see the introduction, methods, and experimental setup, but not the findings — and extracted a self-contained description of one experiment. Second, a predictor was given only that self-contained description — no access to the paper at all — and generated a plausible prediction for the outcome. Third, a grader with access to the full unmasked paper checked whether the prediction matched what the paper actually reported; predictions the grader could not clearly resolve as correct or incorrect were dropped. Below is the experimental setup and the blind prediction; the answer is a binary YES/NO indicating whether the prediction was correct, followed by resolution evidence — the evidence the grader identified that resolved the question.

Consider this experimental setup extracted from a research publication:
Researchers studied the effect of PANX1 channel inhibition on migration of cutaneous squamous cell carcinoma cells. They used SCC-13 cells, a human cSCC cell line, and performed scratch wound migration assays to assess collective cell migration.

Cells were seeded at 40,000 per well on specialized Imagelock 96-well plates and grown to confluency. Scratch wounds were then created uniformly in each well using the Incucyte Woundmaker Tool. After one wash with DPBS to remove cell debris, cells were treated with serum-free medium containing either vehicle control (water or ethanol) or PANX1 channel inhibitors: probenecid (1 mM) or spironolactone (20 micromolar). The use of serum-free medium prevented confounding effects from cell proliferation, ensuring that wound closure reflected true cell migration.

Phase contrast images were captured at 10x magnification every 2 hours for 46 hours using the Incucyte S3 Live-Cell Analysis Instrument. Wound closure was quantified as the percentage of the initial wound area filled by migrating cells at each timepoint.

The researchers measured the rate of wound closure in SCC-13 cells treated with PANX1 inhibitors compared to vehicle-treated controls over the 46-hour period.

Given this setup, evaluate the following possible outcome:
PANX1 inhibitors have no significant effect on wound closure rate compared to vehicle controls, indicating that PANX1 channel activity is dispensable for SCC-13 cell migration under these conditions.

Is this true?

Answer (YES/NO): NO